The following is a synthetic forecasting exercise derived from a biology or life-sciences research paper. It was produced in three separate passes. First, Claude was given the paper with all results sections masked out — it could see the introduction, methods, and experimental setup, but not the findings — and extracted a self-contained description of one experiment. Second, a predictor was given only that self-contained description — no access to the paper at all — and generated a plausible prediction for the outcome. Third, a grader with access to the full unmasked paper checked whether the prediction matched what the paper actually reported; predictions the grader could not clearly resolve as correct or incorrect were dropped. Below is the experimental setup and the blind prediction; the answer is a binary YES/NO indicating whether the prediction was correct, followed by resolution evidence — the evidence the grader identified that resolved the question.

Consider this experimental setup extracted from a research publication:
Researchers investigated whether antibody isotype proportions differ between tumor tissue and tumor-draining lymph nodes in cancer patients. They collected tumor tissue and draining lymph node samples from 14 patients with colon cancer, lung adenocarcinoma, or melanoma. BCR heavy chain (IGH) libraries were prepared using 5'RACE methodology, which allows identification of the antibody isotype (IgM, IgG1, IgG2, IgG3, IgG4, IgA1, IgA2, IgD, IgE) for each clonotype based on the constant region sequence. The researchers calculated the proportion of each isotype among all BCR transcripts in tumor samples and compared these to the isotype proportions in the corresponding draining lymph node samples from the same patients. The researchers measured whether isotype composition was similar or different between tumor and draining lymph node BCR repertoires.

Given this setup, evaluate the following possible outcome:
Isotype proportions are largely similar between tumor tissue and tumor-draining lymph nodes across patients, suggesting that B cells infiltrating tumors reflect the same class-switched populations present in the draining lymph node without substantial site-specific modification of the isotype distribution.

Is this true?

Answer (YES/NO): YES